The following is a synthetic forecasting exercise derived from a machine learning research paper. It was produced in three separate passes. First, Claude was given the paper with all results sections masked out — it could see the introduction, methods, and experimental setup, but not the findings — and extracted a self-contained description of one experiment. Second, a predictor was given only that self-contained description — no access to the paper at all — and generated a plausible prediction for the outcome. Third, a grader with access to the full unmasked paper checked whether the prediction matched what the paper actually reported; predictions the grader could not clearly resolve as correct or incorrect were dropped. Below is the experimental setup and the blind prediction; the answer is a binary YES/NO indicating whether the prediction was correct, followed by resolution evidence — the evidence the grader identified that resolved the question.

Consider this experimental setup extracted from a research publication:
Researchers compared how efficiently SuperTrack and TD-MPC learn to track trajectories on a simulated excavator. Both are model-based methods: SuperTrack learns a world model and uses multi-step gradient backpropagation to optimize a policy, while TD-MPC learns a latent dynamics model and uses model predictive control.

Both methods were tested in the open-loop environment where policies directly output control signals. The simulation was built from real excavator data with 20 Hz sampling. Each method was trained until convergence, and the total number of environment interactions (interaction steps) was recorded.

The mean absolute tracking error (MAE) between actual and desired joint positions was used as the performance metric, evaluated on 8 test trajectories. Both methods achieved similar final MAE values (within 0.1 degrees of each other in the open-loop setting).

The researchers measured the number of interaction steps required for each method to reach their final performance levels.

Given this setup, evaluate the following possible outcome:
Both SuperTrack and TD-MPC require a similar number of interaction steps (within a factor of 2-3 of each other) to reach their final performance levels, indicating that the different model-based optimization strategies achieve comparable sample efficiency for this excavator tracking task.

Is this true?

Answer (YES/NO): YES